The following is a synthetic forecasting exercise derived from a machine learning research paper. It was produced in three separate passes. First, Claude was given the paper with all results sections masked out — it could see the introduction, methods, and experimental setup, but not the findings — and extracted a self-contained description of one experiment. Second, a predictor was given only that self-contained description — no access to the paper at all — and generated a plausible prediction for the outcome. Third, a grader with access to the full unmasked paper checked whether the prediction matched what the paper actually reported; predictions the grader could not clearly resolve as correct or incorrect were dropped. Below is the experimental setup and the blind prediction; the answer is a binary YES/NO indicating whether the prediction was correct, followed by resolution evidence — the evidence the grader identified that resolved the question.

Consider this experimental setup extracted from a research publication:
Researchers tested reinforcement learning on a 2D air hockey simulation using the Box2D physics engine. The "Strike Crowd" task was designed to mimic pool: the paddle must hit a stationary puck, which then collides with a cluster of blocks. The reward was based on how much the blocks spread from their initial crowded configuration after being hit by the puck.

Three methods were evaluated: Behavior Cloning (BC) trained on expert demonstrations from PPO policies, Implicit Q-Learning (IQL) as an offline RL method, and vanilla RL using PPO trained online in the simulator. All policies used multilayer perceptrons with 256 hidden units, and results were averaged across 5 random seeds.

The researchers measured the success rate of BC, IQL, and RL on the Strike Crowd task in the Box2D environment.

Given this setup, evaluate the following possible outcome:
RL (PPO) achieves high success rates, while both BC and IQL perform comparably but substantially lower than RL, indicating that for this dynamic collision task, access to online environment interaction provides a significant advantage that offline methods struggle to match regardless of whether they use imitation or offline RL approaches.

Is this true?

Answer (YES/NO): NO